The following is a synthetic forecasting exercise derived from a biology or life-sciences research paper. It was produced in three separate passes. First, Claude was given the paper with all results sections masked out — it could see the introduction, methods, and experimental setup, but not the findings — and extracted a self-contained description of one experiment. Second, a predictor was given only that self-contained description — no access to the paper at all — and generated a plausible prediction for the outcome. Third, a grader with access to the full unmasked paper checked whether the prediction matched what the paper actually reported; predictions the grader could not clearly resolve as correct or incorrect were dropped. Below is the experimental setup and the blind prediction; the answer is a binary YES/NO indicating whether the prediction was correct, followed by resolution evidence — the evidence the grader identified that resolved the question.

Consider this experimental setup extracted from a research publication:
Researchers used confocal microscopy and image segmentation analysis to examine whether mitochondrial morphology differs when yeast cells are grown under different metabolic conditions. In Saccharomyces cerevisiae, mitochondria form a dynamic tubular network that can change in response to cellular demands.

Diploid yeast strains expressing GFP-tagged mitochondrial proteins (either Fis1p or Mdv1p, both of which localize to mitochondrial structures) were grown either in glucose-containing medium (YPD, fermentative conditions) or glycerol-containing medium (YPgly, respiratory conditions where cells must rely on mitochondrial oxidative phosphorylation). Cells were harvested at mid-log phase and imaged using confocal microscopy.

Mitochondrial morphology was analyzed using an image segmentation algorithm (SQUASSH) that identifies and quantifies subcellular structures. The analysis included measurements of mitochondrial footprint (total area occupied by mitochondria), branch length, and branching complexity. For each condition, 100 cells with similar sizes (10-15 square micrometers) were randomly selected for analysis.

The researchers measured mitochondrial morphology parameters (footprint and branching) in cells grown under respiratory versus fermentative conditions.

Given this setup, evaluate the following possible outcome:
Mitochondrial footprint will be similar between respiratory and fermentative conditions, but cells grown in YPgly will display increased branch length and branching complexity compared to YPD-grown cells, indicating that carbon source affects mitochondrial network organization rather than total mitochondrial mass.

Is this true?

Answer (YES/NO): NO